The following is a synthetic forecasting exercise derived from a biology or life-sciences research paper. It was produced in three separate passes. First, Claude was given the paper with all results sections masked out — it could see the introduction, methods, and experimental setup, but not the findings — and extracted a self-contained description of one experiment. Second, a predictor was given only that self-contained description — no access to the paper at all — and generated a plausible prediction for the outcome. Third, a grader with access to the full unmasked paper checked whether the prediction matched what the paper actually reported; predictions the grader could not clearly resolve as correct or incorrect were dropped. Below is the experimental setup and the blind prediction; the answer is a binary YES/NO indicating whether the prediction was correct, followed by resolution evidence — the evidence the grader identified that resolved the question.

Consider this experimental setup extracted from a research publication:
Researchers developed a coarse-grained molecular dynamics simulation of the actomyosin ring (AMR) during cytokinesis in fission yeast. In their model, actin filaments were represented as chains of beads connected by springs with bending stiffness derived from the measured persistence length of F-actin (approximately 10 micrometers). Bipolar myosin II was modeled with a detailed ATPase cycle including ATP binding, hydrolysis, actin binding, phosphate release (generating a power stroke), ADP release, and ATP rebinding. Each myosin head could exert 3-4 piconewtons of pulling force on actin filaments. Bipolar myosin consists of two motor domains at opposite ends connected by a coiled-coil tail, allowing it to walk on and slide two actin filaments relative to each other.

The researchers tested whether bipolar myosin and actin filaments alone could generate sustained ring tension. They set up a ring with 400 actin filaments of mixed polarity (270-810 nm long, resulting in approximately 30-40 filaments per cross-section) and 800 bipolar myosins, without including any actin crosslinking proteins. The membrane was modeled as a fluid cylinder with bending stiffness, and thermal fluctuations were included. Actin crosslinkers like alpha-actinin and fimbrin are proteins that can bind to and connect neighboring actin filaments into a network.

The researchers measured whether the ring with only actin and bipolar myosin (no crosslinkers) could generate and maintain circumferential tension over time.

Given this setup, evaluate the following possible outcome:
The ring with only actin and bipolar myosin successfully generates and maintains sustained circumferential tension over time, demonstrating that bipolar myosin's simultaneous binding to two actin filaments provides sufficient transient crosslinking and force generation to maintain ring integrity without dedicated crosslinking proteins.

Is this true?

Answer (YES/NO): NO